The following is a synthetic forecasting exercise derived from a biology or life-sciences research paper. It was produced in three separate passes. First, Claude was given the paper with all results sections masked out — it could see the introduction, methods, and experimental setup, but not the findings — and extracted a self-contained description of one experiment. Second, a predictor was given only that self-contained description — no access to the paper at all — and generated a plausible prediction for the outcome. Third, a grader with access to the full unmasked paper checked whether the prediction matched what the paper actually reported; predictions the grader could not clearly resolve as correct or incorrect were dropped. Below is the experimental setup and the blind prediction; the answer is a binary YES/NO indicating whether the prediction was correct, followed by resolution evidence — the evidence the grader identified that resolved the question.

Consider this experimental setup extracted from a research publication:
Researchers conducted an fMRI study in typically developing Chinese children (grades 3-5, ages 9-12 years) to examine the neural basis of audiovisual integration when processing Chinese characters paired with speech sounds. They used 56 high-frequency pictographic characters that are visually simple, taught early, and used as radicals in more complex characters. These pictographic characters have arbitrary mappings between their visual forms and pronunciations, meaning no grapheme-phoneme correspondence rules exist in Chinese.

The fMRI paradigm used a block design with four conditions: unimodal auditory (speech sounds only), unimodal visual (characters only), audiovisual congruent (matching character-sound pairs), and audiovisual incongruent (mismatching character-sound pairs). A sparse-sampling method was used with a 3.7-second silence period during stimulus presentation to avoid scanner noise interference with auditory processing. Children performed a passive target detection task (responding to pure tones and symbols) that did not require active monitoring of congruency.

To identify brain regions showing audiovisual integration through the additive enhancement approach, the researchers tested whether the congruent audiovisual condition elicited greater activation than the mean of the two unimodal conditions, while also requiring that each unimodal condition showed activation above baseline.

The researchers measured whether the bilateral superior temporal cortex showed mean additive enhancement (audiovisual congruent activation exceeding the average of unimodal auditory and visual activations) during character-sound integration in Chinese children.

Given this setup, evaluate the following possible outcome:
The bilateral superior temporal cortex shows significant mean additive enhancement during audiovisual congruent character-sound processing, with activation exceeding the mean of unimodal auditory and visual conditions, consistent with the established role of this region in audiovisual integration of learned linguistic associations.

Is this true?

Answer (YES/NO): YES